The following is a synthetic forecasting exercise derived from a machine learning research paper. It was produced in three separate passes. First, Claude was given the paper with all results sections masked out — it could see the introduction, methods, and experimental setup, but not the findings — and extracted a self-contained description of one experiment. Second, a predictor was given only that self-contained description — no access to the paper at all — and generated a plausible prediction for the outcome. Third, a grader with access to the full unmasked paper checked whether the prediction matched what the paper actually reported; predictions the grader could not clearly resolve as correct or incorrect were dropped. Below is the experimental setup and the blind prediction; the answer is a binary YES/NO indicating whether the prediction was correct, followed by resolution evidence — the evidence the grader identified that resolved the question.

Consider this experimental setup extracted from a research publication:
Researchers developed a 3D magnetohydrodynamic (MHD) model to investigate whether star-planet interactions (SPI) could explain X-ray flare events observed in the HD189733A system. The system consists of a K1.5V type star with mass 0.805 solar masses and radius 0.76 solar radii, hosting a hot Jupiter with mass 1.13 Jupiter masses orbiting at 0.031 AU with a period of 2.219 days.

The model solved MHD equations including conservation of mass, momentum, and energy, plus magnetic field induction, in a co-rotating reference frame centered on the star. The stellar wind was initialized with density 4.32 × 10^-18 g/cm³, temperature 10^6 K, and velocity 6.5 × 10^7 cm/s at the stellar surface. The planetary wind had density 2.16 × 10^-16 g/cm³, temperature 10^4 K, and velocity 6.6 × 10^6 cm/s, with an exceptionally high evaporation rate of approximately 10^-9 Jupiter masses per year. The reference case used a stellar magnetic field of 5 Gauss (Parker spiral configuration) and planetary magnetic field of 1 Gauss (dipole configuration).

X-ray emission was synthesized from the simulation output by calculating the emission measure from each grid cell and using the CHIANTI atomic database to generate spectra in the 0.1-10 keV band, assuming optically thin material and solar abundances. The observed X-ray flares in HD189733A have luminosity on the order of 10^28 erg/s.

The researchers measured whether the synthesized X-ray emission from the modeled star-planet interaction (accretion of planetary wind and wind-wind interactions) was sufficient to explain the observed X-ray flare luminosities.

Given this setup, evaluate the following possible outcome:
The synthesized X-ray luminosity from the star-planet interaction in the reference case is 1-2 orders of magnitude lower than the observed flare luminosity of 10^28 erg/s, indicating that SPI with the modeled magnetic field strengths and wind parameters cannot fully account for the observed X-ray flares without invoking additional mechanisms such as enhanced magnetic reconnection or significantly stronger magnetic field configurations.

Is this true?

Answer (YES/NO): NO